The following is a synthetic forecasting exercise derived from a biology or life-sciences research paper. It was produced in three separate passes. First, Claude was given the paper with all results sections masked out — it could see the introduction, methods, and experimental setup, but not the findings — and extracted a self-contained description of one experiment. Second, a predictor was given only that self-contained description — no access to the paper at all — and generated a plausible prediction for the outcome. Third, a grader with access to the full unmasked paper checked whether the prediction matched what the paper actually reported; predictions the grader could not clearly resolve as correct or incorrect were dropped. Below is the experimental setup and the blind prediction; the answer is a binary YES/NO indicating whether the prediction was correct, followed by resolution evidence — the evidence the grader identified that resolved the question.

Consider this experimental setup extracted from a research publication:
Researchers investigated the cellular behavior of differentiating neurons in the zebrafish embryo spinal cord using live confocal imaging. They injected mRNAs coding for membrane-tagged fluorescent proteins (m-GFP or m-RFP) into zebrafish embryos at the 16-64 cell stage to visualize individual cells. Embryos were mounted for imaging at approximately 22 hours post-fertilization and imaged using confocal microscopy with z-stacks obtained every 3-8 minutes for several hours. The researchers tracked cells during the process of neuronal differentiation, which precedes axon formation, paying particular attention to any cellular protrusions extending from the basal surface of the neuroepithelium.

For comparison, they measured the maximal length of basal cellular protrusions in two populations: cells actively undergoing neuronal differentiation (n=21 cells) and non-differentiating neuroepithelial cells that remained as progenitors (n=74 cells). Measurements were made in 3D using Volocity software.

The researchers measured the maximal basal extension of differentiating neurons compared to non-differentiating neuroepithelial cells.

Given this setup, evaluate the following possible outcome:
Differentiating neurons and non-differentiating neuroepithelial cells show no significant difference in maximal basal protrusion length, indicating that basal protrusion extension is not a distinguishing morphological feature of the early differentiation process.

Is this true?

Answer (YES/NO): NO